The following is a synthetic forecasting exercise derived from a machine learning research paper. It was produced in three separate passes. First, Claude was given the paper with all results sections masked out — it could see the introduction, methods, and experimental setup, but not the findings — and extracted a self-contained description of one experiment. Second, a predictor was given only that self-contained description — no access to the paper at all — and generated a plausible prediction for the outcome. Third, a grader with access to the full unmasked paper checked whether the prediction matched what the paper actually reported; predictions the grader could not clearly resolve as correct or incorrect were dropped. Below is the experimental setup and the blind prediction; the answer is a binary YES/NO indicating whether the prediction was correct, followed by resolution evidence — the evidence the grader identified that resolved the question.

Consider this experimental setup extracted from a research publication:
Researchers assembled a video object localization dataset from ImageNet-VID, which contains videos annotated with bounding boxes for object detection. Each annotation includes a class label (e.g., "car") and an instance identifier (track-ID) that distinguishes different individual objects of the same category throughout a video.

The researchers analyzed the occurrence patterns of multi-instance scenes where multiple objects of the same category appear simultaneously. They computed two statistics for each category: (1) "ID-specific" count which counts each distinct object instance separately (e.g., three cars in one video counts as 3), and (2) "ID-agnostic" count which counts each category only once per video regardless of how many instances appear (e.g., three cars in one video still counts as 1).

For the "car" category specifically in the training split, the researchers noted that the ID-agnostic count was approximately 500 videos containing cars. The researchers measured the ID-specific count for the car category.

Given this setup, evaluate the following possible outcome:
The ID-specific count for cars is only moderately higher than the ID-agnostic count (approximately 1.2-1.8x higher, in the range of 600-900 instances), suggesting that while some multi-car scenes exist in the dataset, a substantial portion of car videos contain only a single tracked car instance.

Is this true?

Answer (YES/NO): NO